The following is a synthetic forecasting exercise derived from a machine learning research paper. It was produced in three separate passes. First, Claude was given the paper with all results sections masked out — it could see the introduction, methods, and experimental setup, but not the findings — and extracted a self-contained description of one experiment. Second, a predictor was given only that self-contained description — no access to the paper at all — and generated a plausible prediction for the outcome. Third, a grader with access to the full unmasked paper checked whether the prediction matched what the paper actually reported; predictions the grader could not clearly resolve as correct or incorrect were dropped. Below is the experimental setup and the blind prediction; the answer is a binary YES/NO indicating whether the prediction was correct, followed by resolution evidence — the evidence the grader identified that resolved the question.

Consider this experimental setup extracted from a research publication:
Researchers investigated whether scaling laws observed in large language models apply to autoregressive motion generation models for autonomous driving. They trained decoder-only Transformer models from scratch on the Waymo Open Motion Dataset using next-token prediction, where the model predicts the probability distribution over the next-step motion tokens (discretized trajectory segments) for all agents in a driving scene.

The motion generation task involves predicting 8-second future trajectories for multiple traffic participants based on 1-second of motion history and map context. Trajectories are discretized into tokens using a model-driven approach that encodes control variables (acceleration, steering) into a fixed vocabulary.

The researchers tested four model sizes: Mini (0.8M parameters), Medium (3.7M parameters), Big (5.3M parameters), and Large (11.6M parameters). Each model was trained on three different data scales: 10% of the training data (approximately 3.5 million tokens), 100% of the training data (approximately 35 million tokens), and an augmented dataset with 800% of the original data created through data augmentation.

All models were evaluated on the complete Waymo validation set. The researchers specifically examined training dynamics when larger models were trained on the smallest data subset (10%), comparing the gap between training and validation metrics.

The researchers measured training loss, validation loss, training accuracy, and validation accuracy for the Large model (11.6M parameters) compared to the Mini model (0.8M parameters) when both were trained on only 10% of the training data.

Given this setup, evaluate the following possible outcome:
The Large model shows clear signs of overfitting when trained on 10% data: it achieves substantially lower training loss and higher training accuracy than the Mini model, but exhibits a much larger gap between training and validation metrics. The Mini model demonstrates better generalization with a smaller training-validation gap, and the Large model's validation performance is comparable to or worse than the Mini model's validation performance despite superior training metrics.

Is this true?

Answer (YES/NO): NO